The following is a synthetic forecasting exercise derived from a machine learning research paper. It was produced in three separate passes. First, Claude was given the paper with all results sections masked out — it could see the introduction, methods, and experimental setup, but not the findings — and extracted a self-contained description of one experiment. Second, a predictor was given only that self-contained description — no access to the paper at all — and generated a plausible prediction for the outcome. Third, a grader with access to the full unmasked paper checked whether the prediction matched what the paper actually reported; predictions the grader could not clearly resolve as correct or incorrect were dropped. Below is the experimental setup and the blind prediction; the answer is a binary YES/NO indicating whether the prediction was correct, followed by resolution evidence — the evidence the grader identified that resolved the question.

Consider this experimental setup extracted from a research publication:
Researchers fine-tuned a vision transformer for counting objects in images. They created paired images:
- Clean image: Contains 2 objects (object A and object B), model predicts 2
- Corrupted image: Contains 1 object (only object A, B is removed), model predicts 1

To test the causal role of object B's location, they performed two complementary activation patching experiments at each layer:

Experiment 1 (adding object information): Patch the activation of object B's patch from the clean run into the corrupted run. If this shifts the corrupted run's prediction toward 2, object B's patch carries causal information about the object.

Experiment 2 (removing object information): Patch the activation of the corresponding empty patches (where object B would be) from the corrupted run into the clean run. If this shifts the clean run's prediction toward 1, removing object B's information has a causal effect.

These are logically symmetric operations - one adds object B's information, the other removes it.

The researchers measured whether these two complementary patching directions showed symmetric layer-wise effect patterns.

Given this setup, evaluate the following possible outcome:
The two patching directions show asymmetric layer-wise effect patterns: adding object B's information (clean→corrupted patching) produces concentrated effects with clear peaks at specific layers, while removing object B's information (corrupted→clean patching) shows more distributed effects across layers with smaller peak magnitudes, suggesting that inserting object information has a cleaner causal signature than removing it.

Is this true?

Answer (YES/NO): NO